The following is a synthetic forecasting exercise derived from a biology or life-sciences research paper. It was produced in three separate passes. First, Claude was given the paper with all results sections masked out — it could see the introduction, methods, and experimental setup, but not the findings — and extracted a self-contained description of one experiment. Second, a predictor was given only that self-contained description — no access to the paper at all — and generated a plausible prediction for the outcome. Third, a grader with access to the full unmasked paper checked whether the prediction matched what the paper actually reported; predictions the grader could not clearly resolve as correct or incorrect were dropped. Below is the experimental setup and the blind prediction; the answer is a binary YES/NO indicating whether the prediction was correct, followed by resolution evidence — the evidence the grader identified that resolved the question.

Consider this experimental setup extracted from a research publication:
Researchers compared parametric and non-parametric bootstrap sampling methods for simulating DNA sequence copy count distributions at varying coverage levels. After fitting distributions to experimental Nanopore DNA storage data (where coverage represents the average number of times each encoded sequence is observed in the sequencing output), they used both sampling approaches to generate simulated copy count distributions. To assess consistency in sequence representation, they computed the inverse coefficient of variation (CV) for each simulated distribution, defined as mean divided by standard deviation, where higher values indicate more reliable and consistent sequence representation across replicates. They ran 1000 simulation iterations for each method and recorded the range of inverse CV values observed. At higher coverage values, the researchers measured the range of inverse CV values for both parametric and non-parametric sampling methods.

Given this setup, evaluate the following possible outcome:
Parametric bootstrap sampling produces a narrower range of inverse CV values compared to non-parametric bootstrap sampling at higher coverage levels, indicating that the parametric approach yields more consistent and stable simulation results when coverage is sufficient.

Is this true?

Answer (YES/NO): NO